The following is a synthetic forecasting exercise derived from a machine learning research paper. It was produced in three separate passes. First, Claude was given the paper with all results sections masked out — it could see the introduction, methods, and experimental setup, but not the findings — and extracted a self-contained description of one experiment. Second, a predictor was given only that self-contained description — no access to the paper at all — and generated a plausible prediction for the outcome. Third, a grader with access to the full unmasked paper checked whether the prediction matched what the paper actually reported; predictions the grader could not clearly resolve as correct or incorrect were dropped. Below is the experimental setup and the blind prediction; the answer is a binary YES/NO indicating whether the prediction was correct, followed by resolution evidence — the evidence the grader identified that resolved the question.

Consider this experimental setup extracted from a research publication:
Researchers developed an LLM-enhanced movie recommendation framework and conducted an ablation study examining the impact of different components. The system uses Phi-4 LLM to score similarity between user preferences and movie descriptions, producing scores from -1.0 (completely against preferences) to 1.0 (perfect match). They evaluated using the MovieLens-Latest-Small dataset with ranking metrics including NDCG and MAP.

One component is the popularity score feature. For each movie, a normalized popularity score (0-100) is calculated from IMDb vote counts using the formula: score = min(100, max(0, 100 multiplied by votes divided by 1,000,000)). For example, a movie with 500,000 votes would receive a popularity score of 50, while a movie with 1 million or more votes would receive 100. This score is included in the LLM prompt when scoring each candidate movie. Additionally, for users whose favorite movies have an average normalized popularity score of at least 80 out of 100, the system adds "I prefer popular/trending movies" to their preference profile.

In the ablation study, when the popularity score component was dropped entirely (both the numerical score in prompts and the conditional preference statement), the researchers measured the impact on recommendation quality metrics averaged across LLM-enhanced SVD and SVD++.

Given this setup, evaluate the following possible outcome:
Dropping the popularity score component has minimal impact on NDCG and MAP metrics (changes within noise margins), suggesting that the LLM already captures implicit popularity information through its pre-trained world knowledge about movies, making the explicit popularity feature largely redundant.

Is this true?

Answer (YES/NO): NO